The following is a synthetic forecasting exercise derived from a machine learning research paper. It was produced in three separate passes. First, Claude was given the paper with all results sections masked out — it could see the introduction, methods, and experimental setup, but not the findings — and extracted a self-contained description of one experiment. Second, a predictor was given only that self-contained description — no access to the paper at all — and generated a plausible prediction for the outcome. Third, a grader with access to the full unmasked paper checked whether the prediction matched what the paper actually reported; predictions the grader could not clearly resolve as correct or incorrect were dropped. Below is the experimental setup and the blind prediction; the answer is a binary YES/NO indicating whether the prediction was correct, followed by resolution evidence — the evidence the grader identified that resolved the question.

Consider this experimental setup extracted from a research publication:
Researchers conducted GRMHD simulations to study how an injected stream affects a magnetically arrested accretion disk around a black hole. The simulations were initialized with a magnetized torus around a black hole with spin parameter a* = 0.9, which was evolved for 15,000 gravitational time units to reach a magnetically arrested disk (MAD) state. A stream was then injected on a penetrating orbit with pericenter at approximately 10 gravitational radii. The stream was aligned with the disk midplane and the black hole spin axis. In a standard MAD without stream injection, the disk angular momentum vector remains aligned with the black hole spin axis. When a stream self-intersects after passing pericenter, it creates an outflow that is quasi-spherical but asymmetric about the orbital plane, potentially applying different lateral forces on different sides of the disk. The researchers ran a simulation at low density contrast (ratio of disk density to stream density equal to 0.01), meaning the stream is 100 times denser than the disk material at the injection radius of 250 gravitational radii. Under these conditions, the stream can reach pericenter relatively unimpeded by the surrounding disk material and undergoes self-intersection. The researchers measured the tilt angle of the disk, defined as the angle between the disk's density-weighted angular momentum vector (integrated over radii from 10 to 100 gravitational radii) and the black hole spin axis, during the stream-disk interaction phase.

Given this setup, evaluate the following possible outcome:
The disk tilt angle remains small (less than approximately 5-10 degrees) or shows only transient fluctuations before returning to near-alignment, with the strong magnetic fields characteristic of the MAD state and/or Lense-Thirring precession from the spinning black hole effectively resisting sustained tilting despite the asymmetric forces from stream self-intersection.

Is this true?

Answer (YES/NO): NO